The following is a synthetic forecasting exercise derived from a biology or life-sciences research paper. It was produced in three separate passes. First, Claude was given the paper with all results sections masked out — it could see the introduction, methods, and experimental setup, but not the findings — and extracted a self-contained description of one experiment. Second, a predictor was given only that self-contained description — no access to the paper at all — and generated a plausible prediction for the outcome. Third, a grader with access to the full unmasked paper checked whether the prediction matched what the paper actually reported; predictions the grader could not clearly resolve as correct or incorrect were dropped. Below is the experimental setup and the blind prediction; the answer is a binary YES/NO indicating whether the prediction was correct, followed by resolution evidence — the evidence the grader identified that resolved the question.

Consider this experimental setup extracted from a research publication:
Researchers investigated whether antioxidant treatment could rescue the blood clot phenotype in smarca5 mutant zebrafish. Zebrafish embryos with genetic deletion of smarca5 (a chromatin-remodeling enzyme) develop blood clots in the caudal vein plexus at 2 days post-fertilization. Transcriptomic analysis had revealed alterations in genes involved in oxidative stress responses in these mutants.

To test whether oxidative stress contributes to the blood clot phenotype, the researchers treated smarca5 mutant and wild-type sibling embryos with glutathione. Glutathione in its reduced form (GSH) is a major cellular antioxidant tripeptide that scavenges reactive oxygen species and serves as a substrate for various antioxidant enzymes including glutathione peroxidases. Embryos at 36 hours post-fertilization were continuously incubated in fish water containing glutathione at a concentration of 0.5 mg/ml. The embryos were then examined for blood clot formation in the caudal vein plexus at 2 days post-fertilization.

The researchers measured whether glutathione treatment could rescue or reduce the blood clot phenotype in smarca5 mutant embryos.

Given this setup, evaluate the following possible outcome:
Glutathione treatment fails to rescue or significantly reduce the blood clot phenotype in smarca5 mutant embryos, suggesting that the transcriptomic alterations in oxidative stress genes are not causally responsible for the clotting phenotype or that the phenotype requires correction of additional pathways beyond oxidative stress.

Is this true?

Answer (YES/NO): NO